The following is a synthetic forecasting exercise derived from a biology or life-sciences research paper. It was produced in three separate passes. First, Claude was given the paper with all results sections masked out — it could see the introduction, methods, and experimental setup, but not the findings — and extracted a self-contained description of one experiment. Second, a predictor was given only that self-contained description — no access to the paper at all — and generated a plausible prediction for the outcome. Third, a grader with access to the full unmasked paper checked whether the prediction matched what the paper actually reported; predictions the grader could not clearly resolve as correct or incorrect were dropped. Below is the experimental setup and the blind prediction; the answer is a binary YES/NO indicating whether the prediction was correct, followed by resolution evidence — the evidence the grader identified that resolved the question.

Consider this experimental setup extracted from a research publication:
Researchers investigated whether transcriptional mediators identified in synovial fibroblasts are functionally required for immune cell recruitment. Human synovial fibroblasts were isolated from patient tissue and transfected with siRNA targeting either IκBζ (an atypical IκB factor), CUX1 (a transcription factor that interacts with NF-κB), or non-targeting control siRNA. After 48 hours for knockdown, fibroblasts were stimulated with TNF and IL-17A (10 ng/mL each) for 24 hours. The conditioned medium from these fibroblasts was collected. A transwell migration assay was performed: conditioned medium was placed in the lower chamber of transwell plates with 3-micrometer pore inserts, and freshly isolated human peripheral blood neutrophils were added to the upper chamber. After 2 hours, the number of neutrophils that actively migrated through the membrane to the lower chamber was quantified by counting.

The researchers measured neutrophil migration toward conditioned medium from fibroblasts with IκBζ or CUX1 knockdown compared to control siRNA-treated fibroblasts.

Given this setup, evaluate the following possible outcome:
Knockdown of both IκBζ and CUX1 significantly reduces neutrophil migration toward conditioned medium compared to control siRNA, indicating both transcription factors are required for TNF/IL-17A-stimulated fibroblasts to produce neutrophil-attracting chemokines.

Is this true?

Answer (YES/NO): YES